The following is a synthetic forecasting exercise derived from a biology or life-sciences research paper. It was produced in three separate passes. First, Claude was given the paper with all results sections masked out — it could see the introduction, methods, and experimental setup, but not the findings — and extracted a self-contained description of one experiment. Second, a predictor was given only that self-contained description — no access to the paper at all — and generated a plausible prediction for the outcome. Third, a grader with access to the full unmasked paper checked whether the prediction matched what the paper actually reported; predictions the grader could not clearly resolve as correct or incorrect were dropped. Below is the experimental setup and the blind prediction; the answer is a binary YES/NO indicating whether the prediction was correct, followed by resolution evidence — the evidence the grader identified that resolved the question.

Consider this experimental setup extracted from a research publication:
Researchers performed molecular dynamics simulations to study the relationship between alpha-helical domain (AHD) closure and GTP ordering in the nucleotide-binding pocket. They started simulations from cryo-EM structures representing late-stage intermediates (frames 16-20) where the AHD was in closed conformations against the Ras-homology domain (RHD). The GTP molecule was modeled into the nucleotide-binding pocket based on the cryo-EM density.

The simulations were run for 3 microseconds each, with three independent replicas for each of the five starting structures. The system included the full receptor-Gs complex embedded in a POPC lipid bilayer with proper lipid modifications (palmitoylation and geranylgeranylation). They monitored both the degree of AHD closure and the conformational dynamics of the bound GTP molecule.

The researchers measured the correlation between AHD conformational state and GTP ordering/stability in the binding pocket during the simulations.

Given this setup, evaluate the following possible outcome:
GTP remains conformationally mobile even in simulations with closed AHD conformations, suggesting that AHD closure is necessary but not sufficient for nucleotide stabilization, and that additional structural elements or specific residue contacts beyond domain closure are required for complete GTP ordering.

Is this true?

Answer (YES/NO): YES